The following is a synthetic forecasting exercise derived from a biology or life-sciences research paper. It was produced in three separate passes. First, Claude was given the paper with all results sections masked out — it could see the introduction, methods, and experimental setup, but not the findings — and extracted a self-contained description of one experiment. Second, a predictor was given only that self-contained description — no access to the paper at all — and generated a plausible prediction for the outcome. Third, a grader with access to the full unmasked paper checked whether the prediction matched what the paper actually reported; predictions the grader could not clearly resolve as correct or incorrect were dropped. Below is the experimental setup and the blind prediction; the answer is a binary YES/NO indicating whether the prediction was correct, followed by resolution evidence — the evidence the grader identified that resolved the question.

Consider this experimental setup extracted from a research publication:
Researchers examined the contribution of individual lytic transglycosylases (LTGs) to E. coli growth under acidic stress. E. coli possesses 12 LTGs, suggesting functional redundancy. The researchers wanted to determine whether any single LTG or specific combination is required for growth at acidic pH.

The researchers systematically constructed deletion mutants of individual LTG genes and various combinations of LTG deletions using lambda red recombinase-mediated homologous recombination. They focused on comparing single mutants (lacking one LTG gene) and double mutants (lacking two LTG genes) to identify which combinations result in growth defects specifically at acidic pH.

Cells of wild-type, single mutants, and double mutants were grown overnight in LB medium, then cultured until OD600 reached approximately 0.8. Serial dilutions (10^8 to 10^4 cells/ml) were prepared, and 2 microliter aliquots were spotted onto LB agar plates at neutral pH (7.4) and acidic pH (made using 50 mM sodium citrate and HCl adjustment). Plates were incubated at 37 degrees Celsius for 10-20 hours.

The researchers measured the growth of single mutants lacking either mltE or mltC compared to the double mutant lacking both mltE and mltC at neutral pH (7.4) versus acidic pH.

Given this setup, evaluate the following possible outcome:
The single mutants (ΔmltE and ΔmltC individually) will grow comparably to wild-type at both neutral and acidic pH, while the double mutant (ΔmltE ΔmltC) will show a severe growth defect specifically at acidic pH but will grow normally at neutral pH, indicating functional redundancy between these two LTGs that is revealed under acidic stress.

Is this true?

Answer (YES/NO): NO